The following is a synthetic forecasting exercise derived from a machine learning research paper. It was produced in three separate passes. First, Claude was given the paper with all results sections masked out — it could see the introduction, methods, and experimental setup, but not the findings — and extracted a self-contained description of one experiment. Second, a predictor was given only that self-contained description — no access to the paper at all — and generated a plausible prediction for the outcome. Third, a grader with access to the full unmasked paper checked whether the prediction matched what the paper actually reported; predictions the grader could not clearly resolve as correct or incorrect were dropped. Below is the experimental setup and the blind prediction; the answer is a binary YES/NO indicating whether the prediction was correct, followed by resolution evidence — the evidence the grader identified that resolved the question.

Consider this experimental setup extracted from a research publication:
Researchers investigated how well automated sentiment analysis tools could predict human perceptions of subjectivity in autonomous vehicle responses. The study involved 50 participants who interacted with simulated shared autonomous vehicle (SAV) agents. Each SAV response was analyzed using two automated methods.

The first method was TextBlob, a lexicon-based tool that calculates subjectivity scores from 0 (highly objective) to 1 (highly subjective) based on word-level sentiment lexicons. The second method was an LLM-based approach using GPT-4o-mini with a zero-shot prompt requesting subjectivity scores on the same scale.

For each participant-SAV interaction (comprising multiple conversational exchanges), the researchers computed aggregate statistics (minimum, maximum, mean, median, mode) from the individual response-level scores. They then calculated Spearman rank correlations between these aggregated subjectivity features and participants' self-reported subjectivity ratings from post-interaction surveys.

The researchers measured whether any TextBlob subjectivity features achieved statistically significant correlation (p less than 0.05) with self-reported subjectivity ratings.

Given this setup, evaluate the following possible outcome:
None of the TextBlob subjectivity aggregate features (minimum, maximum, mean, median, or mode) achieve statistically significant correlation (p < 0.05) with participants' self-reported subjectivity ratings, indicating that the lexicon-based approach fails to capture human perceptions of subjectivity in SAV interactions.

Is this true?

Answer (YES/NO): NO